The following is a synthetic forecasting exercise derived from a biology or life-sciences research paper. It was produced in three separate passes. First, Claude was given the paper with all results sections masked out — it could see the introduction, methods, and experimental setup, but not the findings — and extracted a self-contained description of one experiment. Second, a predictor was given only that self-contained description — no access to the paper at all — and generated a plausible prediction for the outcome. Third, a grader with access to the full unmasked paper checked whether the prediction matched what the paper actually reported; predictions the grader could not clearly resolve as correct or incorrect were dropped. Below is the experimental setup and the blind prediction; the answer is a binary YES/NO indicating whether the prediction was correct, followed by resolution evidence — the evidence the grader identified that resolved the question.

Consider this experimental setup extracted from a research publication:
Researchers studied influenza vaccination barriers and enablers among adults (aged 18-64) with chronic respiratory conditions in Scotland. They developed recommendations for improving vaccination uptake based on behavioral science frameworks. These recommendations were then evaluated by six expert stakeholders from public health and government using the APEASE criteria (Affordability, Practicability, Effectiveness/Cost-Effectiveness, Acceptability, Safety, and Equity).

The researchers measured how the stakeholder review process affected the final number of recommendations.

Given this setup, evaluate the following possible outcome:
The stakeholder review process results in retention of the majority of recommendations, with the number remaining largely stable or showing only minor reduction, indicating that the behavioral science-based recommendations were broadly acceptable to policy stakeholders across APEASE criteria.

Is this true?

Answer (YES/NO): YES